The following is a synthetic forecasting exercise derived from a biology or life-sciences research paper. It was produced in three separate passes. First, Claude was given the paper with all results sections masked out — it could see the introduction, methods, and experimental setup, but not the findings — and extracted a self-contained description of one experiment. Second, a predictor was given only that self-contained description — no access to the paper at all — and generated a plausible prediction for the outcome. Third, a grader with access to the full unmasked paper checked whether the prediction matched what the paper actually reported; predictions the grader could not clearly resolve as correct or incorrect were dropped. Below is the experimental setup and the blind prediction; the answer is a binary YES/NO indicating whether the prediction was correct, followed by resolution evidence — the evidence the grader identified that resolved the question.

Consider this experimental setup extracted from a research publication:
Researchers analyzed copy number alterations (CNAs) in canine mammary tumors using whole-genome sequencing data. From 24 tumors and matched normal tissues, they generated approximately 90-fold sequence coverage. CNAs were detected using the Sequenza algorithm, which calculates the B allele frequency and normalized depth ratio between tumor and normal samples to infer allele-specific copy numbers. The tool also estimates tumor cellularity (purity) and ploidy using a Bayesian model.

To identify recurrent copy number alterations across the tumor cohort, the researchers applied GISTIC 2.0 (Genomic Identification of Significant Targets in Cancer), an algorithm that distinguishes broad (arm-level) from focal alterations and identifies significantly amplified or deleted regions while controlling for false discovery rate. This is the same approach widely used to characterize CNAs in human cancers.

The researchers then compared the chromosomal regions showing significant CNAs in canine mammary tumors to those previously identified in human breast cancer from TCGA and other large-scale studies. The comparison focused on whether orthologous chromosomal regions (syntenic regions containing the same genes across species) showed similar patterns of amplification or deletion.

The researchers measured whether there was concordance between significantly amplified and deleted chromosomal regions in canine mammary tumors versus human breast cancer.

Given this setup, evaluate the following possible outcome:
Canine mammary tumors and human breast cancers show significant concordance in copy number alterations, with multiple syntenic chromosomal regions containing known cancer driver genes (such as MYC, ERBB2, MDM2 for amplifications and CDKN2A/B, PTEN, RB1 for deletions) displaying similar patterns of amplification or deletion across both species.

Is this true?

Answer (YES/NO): NO